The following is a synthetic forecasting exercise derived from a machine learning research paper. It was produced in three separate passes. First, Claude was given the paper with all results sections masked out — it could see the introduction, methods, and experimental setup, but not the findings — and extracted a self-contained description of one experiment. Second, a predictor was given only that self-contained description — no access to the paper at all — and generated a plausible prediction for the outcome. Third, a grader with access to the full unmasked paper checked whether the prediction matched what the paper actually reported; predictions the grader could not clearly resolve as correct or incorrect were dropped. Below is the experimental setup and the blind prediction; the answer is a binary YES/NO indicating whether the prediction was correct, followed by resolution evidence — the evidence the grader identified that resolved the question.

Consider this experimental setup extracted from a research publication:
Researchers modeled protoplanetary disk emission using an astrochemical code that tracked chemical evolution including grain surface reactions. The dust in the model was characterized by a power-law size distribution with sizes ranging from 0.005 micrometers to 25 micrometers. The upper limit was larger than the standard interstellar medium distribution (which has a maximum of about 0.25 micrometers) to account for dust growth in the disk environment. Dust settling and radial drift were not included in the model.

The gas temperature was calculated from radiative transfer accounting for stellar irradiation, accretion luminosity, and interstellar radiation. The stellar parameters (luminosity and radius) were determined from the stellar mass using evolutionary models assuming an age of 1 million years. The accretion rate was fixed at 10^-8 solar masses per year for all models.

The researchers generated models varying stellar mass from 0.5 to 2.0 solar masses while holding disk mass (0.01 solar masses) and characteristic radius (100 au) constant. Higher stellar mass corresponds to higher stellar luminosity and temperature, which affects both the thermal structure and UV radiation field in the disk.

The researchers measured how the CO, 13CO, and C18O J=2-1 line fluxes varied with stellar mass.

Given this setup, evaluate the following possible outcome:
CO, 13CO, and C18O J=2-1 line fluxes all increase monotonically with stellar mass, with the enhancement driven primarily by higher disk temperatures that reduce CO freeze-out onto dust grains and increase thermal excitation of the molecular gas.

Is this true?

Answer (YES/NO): NO